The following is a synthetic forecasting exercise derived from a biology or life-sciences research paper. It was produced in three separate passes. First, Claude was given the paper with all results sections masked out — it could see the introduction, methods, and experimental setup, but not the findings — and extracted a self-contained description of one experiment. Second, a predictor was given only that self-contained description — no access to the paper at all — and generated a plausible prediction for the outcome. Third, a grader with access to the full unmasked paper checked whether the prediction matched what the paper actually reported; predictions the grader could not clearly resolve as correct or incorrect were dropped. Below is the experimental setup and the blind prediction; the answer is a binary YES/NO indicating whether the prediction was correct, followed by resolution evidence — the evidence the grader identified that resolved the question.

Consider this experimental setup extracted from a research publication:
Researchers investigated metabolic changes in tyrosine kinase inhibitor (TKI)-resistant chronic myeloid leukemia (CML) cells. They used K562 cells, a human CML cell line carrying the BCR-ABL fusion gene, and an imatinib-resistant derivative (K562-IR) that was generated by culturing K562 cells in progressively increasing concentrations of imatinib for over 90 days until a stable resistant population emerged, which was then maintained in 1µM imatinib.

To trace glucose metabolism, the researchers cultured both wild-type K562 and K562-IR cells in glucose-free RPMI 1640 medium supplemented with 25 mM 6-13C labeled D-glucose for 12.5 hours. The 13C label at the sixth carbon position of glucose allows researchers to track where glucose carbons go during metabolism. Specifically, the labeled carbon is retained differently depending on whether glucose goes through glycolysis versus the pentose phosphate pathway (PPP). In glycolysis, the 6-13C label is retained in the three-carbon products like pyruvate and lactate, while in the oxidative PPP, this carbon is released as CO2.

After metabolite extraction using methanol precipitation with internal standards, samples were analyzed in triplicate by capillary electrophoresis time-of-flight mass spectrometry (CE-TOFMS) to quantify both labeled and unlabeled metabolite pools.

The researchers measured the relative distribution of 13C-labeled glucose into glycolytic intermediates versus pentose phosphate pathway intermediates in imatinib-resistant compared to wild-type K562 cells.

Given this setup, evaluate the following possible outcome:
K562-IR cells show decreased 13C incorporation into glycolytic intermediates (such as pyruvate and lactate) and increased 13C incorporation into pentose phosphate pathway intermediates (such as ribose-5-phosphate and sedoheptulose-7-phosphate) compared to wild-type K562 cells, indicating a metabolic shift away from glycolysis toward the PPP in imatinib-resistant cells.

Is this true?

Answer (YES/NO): NO